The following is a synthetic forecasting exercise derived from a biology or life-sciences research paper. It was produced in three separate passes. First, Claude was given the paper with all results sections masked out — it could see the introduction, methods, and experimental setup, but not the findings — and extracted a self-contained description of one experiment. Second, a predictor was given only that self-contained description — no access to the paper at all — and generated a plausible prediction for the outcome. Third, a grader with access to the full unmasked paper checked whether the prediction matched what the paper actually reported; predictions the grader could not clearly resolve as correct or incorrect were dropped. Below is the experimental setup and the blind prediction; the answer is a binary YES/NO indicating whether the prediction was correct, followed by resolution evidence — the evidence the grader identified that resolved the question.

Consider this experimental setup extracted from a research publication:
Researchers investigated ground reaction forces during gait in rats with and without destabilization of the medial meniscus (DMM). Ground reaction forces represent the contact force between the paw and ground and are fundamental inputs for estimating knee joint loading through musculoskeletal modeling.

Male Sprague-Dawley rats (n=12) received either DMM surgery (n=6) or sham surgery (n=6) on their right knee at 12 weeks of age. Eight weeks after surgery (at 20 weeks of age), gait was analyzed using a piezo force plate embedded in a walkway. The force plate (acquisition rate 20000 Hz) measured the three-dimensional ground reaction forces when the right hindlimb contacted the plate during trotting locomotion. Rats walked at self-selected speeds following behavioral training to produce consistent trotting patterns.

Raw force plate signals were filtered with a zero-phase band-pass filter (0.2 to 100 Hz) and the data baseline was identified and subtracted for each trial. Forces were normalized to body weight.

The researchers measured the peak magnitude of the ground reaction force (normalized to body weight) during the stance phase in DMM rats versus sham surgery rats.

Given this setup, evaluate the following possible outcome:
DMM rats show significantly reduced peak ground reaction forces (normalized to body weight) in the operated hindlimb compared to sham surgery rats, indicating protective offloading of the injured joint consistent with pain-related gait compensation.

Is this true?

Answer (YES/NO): NO